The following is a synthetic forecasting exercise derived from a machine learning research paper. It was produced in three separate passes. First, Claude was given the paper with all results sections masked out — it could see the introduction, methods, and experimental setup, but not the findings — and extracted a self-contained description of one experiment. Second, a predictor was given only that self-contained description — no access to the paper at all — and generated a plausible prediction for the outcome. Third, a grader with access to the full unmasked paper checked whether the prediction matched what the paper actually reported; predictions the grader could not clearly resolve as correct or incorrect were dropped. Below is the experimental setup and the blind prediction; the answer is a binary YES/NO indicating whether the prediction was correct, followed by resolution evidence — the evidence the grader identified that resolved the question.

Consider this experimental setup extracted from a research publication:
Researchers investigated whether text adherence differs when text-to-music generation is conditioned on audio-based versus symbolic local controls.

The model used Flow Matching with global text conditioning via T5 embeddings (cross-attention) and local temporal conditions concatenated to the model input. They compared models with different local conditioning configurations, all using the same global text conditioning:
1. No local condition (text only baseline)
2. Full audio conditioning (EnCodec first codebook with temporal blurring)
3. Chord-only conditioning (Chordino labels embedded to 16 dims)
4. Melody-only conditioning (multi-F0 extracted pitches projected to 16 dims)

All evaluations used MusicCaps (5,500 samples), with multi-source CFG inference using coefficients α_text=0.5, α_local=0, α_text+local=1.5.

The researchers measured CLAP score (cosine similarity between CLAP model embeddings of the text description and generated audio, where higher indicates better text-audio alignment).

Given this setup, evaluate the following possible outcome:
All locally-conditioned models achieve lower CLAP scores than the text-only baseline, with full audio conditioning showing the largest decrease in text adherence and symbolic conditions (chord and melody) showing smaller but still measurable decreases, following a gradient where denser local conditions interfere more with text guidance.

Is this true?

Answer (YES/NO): NO